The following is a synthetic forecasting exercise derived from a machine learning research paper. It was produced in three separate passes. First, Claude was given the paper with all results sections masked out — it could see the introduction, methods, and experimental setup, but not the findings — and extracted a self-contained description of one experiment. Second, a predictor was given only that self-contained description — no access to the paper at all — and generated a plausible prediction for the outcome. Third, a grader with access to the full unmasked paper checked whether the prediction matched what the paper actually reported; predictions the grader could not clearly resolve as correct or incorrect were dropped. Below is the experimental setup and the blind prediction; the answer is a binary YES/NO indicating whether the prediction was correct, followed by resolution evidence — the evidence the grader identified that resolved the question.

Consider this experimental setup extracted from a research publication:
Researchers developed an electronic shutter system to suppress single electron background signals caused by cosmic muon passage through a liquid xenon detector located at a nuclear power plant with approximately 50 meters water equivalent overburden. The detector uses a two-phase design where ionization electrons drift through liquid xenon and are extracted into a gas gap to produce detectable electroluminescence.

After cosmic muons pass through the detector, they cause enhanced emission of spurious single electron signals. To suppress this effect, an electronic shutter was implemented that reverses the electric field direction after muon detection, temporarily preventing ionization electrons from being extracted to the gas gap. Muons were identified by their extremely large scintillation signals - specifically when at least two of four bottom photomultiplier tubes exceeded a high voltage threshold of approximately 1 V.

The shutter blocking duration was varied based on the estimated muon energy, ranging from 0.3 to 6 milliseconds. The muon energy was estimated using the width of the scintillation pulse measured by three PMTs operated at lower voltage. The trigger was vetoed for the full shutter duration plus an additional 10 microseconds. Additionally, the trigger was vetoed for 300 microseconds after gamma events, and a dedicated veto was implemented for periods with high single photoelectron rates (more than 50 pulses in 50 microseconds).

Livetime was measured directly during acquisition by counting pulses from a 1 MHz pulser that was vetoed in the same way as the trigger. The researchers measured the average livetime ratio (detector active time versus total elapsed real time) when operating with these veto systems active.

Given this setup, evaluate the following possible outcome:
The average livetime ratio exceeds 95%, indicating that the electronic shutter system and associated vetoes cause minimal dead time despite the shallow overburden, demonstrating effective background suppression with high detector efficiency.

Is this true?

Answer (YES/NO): NO